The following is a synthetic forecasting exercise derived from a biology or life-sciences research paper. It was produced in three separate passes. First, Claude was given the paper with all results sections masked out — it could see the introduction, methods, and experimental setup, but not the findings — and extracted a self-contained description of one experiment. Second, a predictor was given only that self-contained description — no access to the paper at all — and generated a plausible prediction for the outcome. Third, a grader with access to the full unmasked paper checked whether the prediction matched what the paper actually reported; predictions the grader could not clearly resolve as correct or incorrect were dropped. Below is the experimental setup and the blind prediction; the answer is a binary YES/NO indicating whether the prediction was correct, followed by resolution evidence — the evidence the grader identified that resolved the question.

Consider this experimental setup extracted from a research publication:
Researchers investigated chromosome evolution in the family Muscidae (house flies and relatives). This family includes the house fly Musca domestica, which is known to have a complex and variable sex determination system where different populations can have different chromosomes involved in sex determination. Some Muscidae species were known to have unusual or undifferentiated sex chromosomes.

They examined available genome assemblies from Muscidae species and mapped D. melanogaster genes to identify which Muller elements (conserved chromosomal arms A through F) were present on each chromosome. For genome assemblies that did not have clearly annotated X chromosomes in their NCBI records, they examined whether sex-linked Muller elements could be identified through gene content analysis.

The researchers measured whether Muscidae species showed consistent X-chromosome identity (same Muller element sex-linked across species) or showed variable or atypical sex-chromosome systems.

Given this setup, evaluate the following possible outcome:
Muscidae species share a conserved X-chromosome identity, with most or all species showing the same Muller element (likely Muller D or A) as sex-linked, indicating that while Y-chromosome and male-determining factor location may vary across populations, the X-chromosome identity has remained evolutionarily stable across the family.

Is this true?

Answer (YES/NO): NO